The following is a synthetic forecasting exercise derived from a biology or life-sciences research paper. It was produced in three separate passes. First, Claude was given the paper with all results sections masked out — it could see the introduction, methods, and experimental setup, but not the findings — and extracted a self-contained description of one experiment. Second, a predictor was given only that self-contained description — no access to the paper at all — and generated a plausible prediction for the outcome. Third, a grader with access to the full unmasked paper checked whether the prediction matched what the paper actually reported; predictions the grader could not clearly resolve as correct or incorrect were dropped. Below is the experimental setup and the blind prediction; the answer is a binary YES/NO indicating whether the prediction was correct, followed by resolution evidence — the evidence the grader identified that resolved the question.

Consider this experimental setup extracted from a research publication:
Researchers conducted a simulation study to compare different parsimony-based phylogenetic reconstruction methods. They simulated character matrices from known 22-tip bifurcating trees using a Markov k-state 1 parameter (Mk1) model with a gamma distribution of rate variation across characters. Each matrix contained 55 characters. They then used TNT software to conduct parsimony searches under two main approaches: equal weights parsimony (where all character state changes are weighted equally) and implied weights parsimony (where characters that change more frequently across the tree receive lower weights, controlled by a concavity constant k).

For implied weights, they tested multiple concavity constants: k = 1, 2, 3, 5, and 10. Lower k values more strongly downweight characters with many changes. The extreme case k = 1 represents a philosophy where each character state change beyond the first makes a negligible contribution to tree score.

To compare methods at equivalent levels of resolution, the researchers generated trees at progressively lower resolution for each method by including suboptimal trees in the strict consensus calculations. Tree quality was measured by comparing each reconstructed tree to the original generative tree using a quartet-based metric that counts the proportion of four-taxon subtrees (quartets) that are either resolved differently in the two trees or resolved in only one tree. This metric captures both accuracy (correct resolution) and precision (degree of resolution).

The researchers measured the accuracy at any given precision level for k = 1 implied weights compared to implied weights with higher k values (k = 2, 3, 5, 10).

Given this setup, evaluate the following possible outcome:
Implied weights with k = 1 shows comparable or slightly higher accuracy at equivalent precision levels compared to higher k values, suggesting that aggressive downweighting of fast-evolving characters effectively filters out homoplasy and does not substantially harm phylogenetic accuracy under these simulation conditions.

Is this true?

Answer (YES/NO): NO